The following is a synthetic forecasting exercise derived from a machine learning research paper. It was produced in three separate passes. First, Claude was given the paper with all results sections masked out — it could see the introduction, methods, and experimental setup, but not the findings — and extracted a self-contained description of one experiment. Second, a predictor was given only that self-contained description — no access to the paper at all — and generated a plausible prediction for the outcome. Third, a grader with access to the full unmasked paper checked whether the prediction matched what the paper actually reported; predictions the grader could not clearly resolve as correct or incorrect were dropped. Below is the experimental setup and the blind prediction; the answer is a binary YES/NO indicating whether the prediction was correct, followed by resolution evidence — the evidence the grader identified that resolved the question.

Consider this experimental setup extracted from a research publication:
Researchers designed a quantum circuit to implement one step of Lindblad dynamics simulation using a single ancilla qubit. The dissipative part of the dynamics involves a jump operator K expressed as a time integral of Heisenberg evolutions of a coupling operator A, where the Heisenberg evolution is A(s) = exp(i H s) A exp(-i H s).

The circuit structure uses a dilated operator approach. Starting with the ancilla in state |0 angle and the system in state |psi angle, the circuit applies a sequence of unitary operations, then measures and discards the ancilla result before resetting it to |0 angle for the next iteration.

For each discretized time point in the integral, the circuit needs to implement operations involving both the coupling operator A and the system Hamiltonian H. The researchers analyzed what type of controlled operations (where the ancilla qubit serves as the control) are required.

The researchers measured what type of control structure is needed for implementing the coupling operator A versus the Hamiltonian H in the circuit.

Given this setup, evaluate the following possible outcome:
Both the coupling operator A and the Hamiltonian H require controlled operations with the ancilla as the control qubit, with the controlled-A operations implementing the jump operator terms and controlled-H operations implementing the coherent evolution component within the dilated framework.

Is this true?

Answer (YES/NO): NO